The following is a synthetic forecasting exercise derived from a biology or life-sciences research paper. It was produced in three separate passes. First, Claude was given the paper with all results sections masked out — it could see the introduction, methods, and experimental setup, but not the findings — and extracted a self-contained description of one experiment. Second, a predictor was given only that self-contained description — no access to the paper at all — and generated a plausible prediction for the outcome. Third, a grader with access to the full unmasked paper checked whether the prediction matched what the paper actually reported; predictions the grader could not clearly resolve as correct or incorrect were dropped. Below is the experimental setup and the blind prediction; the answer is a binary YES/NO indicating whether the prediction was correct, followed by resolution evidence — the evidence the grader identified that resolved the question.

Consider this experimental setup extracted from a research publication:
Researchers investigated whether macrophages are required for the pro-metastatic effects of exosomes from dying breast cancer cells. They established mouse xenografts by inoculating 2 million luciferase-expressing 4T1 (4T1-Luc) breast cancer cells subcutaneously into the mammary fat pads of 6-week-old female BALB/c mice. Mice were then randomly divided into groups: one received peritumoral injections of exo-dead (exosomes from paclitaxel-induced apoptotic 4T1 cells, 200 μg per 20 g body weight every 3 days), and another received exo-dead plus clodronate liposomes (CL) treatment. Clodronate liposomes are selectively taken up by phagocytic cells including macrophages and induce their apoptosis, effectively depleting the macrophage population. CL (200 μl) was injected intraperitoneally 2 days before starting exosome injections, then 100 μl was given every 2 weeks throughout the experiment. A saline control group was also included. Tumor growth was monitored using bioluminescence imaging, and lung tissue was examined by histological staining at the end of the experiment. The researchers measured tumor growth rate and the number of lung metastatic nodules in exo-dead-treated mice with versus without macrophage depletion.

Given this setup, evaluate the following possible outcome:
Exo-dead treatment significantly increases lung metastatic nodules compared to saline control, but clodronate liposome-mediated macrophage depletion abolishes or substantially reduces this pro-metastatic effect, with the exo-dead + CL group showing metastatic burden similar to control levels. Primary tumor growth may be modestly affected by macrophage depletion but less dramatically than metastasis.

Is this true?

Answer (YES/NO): NO